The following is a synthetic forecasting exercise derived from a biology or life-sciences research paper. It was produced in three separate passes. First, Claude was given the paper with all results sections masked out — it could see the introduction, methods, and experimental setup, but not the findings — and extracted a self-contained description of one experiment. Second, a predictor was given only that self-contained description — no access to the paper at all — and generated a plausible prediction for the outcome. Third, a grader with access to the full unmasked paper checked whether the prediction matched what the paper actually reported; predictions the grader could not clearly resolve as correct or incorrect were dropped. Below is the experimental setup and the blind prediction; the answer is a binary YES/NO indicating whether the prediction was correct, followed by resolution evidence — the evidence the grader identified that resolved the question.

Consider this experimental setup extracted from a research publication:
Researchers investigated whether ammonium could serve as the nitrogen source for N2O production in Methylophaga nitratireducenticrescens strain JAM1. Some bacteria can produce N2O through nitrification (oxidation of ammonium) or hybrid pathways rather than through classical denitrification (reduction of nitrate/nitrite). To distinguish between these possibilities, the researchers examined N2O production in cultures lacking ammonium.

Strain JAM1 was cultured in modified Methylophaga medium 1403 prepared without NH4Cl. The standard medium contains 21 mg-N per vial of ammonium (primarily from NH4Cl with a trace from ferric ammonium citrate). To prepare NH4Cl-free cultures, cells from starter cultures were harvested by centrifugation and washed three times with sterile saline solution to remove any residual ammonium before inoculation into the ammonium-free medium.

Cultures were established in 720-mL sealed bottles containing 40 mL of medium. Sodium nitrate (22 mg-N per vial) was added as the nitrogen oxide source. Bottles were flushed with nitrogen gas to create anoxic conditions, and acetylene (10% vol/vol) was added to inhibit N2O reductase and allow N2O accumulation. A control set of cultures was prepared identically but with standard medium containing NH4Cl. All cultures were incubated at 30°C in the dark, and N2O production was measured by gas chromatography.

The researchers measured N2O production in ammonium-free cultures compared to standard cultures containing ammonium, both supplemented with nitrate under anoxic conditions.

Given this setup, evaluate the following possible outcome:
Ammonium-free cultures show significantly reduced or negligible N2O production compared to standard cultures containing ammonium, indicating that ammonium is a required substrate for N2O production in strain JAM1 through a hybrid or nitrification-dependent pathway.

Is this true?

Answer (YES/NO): NO